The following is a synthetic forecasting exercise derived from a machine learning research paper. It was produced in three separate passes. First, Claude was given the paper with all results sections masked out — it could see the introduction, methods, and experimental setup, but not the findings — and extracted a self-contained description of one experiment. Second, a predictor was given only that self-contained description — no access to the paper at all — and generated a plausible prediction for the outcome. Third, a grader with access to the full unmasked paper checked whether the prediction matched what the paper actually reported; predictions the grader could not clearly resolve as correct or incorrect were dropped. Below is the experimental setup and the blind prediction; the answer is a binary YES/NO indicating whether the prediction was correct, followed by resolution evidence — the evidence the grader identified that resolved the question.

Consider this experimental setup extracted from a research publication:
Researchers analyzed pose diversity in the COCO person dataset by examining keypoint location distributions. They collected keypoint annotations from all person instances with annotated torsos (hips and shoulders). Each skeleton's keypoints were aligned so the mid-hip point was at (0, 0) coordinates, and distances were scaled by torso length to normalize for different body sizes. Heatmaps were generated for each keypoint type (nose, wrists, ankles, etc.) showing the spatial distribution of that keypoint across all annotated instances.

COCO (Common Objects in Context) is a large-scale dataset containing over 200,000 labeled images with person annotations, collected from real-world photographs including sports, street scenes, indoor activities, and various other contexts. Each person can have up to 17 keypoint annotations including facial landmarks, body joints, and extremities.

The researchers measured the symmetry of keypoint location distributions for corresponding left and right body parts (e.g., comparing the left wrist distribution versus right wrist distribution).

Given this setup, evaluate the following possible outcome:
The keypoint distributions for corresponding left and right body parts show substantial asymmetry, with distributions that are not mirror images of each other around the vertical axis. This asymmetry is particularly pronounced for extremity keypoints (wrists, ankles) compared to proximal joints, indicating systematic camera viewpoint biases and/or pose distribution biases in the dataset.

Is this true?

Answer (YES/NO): NO